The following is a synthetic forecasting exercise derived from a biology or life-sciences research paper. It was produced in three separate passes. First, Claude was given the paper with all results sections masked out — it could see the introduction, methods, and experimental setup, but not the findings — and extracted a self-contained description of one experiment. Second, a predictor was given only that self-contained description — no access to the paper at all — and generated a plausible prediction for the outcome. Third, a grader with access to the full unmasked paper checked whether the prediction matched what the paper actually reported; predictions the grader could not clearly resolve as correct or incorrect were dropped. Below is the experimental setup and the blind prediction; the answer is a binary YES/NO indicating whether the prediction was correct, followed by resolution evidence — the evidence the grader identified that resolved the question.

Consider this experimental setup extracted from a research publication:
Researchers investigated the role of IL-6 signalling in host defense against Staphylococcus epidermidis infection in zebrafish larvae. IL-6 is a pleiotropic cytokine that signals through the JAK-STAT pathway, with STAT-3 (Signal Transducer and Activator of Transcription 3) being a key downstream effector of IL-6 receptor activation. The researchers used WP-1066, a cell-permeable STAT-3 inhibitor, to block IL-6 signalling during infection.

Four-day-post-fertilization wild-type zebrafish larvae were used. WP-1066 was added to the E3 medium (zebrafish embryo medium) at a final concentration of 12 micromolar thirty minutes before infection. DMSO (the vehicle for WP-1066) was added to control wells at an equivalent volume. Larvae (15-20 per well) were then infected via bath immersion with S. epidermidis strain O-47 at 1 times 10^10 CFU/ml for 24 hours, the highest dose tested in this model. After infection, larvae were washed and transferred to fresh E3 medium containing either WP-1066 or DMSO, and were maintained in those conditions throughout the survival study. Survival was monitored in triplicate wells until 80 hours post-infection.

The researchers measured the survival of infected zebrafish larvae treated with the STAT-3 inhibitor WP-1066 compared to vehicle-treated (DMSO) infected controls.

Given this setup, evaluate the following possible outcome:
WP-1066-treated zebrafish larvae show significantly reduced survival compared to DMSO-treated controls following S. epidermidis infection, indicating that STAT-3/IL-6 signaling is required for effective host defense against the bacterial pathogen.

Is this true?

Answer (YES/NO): YES